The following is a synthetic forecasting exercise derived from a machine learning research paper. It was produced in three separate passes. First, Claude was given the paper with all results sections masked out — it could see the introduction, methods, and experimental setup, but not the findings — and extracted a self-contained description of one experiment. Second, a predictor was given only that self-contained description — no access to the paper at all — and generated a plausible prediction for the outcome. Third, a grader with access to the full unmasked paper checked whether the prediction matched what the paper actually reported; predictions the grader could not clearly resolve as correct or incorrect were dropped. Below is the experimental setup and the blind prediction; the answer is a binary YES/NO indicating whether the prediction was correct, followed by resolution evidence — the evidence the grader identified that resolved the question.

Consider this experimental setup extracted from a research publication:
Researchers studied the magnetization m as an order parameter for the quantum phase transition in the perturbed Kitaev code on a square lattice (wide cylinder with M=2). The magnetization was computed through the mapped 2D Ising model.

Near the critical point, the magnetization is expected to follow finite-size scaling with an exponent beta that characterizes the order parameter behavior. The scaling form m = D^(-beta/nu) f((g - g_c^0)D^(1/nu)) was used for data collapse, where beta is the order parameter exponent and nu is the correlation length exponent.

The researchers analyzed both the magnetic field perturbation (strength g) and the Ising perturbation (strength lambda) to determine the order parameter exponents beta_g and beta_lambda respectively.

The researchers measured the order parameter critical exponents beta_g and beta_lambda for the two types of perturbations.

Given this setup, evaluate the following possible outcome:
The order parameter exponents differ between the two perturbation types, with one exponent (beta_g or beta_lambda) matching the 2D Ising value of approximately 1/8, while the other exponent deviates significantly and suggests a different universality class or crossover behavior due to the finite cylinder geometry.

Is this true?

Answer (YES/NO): NO